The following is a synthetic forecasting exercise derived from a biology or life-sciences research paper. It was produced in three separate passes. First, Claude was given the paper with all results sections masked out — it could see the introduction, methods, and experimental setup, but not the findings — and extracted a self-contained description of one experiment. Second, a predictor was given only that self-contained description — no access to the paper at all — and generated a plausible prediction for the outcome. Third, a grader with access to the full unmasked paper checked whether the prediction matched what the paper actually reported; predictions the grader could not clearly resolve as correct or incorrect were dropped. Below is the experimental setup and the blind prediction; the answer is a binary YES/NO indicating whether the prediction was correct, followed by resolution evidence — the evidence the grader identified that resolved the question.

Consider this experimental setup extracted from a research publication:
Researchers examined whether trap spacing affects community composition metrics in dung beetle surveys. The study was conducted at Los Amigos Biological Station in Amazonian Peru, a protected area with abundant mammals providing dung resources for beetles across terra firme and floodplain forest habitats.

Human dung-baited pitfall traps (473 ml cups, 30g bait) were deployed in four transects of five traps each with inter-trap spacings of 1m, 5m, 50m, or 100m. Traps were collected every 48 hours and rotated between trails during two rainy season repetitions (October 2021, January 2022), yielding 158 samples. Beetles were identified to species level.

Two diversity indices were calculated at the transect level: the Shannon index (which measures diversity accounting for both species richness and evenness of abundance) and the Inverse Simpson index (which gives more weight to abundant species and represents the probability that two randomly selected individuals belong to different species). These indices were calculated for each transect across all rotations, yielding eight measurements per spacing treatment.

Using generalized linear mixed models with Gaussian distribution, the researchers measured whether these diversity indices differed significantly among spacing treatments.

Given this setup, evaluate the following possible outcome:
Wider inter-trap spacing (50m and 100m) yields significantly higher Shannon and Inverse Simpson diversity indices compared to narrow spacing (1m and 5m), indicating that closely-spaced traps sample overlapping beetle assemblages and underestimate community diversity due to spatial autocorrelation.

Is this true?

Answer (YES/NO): NO